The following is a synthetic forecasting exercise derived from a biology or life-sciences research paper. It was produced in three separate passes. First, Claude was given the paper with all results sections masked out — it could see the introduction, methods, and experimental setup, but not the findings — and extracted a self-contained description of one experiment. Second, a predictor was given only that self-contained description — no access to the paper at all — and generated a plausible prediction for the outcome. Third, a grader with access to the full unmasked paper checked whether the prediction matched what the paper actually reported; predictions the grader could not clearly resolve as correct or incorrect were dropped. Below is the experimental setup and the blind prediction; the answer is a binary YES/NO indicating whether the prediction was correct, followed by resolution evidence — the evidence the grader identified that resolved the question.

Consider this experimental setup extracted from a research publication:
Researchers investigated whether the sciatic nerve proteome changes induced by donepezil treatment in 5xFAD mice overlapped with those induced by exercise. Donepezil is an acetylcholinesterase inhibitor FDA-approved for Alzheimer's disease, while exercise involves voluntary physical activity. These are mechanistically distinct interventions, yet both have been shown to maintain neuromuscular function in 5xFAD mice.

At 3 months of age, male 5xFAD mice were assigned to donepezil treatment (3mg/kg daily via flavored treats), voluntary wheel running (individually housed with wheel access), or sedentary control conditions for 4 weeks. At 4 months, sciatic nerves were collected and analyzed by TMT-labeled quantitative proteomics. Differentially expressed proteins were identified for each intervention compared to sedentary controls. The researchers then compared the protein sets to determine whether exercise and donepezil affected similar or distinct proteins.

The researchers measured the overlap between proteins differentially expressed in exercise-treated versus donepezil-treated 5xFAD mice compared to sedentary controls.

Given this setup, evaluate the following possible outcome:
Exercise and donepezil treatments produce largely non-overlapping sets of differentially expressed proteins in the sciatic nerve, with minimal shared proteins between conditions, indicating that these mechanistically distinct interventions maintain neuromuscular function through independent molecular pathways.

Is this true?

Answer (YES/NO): NO